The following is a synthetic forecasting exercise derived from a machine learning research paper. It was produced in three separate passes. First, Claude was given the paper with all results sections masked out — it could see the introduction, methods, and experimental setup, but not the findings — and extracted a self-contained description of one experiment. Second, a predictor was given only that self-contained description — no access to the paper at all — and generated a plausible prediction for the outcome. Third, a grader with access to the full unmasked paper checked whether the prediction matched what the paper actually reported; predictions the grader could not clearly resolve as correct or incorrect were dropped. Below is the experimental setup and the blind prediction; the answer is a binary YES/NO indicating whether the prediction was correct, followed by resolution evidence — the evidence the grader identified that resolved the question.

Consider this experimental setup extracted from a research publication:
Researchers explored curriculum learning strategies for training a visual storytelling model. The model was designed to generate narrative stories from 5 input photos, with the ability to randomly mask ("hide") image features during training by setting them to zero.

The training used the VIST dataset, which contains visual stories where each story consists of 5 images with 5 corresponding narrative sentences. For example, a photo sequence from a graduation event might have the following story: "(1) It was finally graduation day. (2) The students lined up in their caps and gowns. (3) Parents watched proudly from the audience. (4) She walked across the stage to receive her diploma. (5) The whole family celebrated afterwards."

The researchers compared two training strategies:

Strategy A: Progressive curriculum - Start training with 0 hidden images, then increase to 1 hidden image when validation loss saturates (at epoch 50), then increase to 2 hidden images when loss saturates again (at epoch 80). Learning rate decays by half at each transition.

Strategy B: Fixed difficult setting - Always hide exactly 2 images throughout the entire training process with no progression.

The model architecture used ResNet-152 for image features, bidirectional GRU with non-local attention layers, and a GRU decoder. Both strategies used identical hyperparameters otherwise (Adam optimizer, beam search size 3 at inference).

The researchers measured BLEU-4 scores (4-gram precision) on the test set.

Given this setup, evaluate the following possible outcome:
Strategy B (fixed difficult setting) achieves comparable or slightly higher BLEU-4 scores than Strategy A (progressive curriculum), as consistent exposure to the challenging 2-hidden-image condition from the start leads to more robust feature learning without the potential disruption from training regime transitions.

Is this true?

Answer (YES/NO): NO